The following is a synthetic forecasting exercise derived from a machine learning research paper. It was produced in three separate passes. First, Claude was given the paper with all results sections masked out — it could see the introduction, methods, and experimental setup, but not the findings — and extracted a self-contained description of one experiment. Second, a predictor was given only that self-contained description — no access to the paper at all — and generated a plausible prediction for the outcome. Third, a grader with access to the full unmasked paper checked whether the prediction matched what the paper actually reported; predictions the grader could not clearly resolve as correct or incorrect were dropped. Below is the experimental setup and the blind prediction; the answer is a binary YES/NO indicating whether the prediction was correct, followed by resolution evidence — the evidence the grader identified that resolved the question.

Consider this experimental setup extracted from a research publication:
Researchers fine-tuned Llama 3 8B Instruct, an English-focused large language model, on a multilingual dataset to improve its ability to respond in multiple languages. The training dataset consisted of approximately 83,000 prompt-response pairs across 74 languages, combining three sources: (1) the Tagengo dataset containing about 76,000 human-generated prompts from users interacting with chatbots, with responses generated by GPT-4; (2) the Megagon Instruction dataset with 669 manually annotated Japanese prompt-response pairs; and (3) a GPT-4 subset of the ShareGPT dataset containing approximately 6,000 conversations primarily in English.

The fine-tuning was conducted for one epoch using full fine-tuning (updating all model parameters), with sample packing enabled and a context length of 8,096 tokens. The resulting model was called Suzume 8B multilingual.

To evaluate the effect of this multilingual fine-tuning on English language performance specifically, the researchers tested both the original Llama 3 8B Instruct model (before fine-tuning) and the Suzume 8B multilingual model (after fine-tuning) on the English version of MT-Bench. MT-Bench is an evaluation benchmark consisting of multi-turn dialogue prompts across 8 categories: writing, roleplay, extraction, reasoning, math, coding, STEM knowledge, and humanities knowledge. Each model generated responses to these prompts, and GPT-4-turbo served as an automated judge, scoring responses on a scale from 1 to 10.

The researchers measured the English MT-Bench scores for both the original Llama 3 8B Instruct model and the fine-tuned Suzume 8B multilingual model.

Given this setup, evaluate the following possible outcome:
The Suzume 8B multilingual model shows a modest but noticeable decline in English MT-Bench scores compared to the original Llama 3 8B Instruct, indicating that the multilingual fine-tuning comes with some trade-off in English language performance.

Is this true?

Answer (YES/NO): YES